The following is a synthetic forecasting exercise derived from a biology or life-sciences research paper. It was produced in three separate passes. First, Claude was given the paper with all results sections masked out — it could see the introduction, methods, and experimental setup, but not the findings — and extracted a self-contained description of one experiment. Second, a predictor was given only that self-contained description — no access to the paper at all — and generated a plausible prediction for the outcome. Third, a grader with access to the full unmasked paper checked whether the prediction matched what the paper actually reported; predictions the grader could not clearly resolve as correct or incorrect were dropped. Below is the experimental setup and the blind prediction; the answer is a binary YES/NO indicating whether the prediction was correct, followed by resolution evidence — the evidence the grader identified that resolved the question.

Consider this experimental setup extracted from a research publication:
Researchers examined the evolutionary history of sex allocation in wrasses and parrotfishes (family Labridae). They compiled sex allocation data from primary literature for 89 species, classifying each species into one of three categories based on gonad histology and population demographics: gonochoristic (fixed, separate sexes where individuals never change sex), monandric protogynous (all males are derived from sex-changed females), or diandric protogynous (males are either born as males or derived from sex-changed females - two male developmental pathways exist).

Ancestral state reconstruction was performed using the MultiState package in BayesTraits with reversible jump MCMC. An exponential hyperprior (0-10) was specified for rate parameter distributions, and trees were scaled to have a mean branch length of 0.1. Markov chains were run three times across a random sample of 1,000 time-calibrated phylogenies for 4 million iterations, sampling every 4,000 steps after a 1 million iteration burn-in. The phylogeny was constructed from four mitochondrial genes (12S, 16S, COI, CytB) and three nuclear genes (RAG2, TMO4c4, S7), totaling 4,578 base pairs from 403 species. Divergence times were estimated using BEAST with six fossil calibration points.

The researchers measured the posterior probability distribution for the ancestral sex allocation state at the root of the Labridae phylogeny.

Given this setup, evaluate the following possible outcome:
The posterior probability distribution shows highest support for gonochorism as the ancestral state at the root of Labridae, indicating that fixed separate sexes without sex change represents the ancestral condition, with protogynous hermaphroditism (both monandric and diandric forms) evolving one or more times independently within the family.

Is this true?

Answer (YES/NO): NO